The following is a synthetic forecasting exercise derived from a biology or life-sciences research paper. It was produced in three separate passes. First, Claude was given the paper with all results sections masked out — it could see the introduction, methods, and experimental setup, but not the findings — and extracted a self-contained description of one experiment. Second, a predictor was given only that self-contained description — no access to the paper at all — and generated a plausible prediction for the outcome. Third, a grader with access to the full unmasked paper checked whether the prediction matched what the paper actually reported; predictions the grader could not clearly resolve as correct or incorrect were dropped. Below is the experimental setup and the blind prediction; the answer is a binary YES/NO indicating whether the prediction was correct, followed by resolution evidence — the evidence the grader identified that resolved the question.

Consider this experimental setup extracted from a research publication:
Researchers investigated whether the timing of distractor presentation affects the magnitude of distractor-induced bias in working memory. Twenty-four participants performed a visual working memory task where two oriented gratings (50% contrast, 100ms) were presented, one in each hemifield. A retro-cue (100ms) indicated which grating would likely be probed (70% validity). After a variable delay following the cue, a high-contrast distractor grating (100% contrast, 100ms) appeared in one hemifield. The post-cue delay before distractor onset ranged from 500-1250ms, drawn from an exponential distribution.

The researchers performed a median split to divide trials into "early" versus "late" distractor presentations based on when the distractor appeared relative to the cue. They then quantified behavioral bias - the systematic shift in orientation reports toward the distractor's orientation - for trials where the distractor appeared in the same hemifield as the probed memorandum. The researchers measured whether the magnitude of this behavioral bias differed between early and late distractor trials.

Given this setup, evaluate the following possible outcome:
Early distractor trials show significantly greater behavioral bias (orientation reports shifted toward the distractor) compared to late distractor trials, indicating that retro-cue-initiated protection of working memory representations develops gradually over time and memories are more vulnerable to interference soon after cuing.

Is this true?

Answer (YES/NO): NO